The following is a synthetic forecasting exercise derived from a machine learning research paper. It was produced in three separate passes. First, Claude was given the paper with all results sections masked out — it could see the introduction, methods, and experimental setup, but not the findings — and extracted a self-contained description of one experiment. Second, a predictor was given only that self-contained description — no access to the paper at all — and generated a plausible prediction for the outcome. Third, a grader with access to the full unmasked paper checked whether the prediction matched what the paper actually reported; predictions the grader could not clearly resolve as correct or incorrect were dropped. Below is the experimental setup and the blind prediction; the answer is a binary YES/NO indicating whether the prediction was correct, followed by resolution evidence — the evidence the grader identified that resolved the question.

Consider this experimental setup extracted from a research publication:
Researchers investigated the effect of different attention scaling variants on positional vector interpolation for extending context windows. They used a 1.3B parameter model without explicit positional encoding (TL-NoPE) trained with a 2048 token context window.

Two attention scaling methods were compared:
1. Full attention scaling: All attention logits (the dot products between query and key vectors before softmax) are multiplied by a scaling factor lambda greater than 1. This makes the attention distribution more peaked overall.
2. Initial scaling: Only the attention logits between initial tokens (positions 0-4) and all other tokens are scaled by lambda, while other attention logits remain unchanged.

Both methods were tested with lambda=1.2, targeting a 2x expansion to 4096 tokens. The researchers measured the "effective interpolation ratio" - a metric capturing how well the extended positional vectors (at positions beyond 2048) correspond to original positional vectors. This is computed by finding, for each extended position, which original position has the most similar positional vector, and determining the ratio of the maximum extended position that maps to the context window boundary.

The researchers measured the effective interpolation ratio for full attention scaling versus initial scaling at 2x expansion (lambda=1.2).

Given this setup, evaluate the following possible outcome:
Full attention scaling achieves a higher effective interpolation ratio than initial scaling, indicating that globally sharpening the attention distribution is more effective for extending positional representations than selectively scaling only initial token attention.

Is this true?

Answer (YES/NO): NO